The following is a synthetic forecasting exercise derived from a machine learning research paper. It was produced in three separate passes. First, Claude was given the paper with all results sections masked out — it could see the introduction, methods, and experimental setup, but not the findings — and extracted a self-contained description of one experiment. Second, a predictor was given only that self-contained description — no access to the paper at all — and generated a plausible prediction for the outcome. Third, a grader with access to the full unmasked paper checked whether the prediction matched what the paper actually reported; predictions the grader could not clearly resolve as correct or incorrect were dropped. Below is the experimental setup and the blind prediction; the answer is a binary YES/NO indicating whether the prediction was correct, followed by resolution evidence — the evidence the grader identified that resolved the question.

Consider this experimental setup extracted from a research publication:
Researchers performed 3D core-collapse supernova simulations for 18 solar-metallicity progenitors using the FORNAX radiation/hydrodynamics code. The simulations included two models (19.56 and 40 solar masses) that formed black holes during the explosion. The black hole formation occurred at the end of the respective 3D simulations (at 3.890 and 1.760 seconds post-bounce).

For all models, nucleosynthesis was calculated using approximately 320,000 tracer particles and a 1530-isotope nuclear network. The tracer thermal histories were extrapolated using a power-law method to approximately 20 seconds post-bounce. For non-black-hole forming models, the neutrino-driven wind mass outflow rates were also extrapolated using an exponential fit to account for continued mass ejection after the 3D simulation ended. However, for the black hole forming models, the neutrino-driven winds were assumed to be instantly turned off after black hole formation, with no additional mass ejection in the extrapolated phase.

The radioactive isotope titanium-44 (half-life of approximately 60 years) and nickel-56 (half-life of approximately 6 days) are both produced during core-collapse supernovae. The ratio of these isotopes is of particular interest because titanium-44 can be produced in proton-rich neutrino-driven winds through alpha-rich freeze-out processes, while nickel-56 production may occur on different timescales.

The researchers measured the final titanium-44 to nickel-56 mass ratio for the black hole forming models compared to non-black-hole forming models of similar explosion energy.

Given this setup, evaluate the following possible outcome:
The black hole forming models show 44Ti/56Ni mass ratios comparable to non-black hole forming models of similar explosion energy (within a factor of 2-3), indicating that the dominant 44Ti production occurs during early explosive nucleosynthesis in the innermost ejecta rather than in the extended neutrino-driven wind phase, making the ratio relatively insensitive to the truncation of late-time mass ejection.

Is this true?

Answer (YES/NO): NO